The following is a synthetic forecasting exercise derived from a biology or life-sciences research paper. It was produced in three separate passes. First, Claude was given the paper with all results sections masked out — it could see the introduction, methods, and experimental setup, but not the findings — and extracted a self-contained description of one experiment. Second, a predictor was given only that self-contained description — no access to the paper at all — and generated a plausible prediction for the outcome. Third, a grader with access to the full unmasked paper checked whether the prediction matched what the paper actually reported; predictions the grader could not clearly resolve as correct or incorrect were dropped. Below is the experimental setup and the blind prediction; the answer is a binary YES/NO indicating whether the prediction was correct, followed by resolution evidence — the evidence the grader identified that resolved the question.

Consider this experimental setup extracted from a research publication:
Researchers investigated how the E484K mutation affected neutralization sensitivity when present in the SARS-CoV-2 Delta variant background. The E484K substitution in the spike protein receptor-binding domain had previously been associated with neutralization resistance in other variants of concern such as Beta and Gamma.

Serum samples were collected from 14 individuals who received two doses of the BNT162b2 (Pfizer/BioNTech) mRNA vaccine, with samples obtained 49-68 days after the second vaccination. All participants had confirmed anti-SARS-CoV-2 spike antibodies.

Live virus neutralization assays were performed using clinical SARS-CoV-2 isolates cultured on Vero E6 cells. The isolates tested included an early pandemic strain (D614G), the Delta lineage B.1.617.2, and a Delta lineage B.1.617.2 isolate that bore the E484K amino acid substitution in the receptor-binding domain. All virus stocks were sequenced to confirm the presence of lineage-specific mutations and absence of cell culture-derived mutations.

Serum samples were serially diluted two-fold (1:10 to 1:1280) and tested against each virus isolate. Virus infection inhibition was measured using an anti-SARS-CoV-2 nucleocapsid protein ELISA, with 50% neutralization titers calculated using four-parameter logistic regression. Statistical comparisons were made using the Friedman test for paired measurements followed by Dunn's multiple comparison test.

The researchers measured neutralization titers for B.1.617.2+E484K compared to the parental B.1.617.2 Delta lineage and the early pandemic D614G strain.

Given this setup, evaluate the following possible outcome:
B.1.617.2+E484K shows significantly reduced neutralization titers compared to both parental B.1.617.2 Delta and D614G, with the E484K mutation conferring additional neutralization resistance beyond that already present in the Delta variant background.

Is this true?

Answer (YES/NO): YES